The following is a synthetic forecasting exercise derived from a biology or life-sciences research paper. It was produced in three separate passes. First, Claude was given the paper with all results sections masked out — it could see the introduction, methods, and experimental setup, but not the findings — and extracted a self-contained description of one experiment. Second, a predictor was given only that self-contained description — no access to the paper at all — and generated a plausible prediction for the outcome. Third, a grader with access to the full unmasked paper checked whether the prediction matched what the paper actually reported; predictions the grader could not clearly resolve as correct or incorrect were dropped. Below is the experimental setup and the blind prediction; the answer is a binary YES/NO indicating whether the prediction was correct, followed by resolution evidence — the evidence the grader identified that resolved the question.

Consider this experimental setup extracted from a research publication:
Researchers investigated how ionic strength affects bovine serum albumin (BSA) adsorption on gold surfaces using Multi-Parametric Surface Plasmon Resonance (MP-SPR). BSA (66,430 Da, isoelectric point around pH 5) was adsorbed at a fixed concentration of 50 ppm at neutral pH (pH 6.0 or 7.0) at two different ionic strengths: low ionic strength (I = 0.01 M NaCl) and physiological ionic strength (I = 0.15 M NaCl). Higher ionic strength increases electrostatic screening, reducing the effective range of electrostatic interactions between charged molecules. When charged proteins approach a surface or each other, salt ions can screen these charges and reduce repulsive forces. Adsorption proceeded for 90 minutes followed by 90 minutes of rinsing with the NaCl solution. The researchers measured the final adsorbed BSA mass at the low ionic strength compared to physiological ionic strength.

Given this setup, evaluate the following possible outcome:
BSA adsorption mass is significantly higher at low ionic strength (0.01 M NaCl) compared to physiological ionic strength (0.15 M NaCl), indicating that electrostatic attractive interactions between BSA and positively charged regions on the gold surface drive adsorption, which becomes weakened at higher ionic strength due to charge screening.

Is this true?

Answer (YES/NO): NO